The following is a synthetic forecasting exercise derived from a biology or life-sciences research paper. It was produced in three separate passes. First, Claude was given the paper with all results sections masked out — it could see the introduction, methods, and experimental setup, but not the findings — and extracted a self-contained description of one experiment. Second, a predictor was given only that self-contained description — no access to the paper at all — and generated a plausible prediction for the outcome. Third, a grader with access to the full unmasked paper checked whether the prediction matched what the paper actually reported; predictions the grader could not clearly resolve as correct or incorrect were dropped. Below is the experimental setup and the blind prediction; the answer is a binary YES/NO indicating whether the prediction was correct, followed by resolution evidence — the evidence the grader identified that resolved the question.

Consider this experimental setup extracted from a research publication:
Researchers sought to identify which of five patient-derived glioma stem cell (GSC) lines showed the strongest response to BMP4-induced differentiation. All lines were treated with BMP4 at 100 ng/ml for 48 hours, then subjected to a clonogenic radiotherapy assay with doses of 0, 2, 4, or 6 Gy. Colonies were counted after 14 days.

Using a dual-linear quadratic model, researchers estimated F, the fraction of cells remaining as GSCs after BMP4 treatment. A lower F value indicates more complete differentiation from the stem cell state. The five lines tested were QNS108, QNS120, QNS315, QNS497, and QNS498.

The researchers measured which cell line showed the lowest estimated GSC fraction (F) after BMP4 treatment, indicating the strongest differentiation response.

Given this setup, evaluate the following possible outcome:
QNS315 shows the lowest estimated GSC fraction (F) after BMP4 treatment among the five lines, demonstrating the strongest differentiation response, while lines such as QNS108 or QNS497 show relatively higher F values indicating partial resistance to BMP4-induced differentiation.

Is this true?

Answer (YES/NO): NO